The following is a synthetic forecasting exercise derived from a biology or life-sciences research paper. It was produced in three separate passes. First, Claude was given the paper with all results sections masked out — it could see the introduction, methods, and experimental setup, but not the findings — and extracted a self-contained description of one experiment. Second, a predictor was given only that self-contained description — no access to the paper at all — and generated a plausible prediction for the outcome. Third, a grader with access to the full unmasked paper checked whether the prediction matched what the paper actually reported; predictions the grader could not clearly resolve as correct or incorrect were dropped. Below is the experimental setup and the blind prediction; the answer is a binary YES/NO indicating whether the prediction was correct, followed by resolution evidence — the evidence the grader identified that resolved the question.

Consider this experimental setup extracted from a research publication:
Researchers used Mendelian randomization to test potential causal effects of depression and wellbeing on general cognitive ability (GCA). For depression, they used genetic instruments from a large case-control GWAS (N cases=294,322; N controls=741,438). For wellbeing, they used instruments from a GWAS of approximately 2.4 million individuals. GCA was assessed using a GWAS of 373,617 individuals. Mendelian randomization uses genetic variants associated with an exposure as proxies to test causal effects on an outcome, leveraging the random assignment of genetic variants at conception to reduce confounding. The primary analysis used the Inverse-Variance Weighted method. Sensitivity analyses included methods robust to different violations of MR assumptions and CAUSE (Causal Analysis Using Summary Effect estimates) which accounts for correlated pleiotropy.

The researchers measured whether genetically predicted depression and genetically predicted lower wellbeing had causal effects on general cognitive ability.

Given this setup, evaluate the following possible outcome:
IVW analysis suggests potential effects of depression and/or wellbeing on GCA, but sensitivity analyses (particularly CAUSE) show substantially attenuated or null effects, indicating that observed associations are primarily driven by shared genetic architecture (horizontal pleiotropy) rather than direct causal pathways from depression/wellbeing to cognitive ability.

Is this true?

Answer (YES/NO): NO